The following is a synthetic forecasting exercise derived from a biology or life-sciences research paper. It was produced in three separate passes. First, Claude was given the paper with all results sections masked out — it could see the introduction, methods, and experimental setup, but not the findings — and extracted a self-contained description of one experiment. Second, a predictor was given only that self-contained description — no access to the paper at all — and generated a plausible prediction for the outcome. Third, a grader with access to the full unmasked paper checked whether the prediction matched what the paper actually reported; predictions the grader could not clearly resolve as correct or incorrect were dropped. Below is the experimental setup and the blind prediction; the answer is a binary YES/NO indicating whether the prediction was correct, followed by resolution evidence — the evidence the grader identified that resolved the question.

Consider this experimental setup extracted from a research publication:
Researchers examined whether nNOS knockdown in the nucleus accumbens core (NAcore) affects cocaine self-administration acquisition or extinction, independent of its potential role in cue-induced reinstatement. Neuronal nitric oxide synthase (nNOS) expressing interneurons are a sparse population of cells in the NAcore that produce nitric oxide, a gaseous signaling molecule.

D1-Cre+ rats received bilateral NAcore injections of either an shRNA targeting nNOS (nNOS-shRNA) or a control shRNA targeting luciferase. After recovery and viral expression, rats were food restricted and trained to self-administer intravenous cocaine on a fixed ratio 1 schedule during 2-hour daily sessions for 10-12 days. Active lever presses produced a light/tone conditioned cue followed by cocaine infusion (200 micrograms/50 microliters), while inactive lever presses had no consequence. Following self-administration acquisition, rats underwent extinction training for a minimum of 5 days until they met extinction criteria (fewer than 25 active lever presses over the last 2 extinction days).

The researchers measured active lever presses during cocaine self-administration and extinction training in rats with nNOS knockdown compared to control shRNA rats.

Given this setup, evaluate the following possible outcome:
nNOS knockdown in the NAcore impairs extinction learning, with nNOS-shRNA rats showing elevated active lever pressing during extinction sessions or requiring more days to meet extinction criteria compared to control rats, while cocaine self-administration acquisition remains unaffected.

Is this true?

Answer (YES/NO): NO